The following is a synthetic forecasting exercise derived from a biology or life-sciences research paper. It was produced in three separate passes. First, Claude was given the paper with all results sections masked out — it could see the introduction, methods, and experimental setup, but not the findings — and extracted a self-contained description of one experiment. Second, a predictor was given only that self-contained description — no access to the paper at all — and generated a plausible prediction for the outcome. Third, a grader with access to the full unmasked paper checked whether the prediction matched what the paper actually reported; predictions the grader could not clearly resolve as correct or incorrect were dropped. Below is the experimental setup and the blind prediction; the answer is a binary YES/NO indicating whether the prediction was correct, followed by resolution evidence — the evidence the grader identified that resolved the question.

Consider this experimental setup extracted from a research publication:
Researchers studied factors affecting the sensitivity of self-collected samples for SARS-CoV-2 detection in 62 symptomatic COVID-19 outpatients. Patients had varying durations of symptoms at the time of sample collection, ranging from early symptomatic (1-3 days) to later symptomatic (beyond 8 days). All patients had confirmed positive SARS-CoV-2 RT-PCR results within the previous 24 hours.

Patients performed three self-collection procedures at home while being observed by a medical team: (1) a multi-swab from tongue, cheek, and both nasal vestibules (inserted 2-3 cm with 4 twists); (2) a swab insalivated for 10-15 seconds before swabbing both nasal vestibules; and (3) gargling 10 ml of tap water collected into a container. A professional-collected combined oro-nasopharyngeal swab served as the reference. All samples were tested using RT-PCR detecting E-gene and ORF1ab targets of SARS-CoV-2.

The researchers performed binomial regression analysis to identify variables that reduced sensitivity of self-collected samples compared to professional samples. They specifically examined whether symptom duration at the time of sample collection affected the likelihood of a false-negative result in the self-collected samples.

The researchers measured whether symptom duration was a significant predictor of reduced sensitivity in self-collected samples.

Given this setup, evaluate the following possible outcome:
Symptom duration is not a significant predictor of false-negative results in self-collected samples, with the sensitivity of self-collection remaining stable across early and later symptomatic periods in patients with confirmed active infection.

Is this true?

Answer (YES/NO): NO